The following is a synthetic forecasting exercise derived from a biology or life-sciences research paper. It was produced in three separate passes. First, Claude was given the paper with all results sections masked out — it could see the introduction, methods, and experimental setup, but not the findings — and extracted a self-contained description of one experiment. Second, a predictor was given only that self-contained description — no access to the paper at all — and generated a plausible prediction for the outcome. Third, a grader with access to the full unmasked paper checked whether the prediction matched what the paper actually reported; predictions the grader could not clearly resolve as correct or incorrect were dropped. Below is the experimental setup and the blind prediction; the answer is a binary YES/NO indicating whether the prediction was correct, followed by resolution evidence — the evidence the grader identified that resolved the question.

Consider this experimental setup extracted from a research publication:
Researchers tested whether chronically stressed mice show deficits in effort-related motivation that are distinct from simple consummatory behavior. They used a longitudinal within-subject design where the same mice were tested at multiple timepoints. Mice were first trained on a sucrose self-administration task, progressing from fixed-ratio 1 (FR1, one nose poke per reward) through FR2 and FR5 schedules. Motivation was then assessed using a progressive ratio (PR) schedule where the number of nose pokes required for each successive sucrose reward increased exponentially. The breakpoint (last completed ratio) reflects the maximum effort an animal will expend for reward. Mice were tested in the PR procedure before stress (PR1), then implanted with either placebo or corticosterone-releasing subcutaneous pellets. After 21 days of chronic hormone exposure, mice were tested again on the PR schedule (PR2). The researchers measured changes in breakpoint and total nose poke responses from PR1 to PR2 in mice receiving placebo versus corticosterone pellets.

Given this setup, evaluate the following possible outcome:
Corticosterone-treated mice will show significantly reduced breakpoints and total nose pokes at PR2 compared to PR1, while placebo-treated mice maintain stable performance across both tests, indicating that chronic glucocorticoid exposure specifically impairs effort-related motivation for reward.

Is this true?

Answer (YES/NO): YES